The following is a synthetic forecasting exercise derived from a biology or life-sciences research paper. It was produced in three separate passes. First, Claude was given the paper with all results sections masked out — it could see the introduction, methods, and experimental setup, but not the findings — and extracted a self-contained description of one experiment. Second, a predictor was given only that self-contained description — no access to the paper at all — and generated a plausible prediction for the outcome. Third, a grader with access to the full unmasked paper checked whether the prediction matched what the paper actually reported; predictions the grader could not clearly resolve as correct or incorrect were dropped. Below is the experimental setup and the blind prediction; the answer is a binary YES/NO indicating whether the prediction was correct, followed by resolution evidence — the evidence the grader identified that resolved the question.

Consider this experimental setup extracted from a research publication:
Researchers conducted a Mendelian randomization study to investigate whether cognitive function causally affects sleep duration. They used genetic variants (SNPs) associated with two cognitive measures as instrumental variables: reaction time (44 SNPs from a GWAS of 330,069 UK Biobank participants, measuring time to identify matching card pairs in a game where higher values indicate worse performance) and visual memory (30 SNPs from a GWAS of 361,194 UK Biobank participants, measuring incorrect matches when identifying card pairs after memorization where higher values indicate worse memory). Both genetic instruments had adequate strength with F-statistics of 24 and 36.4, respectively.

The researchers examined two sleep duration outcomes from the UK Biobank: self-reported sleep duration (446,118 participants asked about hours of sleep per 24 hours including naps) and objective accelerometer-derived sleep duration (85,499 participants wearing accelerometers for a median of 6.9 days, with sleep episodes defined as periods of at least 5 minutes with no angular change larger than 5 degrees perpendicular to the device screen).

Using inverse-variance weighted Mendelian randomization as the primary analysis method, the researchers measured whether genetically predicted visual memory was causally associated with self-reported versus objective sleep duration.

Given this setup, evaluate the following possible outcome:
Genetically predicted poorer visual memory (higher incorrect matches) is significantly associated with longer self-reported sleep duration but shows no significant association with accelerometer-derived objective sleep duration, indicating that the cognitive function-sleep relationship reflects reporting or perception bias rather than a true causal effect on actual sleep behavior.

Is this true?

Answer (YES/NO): NO